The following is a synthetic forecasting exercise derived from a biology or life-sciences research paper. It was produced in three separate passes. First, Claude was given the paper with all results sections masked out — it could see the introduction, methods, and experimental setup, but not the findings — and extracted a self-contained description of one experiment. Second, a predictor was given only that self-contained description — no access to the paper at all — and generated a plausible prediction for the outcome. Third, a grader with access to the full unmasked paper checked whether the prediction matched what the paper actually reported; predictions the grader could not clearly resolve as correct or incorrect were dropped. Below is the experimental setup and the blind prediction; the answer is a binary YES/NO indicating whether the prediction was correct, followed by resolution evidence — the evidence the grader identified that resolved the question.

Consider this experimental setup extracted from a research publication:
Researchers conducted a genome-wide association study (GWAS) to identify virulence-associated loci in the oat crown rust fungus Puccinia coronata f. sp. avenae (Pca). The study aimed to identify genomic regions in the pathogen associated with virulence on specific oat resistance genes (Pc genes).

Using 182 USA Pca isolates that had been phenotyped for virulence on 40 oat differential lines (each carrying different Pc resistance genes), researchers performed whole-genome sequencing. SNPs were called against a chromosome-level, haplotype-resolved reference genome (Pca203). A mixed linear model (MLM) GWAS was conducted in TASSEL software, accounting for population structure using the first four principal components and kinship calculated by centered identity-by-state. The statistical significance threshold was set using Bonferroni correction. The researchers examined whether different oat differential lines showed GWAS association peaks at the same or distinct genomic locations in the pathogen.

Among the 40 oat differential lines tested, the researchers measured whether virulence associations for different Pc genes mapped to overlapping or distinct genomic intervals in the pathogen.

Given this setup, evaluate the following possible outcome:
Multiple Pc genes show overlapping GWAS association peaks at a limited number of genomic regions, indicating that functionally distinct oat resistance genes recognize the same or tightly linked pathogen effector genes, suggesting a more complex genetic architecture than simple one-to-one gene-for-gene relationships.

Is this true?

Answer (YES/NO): YES